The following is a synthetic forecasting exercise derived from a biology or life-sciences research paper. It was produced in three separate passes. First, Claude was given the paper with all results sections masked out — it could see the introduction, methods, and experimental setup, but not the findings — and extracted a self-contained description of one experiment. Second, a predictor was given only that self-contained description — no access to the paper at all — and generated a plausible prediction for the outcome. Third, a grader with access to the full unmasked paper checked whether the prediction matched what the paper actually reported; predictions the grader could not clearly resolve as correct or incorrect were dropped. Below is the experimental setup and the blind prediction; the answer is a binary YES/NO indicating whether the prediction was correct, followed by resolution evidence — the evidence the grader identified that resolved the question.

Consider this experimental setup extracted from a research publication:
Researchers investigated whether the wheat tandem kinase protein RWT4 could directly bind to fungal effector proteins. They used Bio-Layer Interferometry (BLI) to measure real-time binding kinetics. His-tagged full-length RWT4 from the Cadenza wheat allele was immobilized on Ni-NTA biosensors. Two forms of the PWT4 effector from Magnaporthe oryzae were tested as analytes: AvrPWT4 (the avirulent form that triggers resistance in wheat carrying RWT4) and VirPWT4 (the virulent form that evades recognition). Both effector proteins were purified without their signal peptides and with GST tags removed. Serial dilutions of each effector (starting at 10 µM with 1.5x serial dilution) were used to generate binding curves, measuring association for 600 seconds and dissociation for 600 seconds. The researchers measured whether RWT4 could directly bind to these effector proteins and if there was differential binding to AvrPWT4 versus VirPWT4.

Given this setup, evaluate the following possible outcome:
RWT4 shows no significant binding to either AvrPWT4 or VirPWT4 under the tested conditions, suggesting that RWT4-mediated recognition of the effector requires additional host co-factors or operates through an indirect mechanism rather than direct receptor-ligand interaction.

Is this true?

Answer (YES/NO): NO